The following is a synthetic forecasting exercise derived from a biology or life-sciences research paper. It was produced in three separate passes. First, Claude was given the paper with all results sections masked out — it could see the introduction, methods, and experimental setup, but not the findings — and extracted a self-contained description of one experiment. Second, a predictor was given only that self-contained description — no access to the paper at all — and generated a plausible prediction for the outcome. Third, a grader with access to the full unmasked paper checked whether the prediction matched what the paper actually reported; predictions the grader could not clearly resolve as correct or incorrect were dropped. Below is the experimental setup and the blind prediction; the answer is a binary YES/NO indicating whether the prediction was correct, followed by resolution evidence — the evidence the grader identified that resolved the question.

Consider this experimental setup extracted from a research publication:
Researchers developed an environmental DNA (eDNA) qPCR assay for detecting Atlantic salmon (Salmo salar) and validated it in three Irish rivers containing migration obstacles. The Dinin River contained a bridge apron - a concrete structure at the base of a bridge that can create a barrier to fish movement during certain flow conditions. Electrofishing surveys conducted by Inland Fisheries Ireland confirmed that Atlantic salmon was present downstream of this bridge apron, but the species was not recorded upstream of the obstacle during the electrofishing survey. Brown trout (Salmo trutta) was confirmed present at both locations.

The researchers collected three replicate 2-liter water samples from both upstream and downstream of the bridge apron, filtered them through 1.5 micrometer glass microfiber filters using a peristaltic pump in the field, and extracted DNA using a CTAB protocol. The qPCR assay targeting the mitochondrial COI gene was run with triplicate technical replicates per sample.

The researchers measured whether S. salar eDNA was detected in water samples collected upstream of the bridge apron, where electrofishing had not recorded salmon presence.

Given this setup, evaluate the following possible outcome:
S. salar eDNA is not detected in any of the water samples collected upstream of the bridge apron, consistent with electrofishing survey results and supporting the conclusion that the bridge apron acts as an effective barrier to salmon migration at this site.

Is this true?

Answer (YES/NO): YES